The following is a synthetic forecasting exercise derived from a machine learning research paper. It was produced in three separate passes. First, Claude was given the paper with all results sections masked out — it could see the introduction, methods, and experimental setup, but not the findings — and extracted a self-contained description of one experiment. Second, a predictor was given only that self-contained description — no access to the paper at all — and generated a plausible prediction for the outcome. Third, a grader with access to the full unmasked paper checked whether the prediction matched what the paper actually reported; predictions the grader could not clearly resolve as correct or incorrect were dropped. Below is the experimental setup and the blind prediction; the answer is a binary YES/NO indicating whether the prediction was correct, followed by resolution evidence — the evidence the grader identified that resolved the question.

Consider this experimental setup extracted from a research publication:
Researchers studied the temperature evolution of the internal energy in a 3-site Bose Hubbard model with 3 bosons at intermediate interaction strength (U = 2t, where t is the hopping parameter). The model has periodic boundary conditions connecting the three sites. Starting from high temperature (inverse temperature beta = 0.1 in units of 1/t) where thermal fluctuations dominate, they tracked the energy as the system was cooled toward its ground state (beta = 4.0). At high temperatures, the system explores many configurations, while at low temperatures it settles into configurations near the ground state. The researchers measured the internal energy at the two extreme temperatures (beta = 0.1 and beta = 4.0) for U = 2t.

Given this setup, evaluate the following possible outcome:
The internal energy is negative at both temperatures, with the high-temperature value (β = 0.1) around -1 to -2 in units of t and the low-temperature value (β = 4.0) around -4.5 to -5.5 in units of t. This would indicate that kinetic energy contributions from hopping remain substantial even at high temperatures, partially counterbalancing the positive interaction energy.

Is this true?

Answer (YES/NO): NO